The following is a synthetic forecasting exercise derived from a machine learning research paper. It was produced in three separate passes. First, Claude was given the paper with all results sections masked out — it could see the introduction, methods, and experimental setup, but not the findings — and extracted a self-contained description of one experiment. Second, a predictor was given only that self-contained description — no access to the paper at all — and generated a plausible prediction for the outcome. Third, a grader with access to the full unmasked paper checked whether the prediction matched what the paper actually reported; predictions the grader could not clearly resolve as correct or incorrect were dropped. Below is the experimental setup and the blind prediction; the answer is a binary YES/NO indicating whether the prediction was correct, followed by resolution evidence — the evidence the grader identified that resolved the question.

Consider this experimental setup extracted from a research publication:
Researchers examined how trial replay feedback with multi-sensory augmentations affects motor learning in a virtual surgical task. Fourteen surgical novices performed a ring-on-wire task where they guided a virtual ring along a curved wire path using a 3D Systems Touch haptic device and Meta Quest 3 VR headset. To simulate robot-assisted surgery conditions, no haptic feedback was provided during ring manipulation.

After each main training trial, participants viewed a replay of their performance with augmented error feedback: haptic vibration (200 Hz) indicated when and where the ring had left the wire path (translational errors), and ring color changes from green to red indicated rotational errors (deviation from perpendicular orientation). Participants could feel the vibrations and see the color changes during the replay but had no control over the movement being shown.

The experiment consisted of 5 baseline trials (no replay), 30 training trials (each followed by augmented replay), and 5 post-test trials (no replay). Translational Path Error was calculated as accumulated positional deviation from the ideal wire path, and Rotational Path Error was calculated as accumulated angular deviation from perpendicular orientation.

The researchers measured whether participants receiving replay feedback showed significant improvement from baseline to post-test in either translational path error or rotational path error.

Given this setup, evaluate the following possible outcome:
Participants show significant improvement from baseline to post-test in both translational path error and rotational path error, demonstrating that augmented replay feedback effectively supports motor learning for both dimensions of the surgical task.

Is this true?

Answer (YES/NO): YES